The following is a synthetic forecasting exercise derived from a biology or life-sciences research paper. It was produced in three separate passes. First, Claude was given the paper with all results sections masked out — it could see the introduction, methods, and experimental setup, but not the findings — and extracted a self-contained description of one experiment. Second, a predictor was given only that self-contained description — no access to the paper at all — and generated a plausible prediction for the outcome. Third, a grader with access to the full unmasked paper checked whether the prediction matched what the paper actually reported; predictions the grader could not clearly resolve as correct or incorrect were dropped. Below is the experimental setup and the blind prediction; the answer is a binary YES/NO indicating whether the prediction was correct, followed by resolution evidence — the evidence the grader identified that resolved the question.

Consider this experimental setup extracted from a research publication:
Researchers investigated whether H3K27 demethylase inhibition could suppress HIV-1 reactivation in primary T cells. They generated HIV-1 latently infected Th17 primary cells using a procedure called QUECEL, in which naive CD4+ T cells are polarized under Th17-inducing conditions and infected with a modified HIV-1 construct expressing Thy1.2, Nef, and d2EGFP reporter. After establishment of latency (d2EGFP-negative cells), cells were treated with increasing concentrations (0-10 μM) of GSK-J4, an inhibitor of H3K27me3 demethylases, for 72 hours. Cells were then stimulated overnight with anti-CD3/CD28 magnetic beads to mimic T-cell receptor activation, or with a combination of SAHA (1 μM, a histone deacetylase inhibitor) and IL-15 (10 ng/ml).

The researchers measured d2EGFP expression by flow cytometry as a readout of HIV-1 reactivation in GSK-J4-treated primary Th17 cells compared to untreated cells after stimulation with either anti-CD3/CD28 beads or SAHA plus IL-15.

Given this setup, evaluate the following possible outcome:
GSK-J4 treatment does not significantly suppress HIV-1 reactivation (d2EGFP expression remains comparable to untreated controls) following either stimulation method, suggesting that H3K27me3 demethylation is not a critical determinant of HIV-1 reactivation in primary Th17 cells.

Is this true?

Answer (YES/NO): NO